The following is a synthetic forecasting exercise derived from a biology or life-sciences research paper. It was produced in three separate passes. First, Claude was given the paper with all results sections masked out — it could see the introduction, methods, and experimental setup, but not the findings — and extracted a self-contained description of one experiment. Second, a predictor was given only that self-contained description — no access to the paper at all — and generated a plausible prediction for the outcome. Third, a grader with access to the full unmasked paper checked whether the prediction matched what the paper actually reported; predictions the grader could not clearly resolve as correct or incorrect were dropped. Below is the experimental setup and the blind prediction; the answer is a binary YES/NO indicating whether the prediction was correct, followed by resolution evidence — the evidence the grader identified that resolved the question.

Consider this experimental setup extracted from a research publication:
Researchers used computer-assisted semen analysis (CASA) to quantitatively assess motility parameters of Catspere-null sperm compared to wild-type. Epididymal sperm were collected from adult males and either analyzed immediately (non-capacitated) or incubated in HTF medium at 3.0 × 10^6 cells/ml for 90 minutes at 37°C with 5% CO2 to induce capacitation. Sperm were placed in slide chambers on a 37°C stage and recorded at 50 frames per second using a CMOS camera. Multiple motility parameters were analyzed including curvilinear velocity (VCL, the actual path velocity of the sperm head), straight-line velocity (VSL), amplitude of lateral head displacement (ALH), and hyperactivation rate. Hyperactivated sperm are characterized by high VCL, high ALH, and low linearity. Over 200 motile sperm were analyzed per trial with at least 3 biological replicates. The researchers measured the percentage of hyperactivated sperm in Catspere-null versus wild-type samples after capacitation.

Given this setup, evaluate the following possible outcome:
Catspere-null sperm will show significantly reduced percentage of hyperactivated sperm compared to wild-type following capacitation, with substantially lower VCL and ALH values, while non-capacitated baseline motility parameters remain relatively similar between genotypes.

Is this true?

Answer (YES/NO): YES